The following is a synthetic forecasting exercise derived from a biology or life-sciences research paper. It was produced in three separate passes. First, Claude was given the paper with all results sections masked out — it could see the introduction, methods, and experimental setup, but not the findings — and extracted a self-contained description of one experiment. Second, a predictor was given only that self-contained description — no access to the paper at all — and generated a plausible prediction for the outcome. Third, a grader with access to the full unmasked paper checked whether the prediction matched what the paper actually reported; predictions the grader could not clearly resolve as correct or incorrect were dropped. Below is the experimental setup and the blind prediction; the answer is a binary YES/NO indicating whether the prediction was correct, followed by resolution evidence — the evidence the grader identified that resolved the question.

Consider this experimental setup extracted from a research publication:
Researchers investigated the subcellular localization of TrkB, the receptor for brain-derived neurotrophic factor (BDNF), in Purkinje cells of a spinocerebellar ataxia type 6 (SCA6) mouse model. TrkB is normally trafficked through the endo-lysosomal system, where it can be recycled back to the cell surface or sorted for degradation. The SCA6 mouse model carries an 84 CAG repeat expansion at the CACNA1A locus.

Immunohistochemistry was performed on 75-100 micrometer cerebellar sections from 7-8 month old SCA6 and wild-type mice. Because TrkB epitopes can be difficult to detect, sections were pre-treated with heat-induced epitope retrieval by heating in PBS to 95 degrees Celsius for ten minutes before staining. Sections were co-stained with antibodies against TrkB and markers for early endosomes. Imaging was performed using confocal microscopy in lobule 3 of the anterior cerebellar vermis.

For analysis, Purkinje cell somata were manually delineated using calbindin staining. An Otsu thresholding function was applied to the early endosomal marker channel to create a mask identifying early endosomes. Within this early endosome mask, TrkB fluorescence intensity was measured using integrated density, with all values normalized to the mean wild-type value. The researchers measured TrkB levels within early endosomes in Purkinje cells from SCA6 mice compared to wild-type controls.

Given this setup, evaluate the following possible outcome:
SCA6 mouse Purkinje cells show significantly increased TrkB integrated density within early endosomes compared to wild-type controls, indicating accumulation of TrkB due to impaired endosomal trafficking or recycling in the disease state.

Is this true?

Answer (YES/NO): YES